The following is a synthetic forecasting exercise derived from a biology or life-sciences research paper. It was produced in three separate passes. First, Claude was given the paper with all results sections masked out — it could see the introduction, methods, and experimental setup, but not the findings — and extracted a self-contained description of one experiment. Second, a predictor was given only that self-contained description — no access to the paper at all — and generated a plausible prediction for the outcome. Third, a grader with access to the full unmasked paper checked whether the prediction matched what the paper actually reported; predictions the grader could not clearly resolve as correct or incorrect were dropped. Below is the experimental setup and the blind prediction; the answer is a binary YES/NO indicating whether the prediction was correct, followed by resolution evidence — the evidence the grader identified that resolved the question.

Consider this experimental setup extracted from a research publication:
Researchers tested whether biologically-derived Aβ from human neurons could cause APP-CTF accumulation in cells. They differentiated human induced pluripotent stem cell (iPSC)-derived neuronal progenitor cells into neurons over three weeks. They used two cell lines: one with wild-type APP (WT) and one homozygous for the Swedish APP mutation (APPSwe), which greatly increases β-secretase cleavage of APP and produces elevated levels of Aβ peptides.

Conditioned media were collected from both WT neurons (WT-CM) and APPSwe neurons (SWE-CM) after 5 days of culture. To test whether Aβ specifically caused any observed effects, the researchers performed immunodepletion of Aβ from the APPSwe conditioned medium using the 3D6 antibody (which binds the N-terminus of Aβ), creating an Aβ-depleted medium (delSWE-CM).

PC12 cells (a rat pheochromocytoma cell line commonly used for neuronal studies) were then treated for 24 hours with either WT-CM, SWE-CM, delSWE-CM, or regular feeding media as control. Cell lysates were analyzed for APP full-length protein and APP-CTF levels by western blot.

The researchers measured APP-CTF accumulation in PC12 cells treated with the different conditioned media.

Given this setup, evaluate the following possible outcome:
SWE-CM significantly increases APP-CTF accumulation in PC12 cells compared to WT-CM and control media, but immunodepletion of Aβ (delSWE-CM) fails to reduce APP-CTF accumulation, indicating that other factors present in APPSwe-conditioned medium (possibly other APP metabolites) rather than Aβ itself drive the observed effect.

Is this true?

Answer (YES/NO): NO